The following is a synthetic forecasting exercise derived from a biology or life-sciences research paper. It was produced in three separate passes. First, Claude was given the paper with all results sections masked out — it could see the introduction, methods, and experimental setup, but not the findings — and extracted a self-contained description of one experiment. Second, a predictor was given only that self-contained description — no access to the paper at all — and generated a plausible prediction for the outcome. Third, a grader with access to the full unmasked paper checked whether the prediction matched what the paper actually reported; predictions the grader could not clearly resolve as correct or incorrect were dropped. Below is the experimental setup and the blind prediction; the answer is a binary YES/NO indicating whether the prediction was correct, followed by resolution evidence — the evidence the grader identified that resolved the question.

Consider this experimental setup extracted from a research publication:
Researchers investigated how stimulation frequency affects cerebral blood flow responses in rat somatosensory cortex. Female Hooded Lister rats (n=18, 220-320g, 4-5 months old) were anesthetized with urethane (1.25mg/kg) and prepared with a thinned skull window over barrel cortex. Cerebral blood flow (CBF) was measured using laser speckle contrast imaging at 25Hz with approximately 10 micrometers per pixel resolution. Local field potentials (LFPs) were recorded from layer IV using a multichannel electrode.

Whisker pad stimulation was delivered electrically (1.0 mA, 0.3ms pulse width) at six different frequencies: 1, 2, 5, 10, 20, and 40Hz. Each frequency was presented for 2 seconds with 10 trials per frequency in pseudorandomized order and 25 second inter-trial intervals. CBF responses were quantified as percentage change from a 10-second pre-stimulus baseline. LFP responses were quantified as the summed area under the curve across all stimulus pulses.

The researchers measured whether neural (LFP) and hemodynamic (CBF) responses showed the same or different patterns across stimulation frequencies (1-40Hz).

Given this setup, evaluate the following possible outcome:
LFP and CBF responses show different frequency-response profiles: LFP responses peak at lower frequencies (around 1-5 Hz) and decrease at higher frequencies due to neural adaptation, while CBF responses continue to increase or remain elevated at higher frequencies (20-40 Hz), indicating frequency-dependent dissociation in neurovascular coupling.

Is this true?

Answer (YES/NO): NO